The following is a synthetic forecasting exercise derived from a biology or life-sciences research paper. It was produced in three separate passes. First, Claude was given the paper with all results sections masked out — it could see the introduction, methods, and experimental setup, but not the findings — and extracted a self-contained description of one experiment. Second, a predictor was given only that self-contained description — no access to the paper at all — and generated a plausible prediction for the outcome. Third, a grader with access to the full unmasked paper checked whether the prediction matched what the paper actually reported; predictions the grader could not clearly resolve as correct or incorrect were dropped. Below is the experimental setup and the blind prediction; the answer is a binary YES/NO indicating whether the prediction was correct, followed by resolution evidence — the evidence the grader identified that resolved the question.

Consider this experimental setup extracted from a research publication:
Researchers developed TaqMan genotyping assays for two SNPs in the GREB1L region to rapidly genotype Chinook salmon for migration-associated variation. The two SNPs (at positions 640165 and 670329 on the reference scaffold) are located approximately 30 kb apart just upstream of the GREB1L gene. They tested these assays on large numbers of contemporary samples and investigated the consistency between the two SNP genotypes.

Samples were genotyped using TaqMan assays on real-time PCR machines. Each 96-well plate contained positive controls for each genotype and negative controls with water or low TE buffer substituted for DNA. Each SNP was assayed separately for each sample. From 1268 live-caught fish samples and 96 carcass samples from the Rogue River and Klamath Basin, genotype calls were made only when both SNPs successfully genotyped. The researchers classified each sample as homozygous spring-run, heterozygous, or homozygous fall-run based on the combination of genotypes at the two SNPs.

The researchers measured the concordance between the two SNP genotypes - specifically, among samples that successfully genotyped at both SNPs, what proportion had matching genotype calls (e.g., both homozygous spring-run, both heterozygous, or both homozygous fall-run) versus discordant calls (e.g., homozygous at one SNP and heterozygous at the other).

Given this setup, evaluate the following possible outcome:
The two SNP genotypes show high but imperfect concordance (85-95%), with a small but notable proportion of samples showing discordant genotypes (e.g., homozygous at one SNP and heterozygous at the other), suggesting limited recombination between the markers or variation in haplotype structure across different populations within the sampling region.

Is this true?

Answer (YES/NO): NO